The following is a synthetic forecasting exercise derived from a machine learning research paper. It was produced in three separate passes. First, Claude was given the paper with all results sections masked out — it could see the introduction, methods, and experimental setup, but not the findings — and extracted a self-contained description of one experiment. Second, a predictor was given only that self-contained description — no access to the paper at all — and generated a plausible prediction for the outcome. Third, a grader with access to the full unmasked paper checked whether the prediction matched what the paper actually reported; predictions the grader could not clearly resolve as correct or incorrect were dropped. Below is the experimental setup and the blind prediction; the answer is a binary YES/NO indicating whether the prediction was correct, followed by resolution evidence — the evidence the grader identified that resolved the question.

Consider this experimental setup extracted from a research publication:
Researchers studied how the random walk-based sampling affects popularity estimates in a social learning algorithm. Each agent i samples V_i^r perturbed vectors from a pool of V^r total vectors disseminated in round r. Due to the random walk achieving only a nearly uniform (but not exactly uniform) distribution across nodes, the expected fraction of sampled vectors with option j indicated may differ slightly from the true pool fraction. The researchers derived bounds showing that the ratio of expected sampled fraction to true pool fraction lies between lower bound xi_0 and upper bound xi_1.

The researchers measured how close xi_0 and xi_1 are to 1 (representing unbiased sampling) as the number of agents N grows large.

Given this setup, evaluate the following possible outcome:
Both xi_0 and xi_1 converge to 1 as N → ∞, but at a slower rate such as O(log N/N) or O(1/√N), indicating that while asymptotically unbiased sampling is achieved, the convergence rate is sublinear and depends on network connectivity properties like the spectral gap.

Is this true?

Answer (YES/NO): NO